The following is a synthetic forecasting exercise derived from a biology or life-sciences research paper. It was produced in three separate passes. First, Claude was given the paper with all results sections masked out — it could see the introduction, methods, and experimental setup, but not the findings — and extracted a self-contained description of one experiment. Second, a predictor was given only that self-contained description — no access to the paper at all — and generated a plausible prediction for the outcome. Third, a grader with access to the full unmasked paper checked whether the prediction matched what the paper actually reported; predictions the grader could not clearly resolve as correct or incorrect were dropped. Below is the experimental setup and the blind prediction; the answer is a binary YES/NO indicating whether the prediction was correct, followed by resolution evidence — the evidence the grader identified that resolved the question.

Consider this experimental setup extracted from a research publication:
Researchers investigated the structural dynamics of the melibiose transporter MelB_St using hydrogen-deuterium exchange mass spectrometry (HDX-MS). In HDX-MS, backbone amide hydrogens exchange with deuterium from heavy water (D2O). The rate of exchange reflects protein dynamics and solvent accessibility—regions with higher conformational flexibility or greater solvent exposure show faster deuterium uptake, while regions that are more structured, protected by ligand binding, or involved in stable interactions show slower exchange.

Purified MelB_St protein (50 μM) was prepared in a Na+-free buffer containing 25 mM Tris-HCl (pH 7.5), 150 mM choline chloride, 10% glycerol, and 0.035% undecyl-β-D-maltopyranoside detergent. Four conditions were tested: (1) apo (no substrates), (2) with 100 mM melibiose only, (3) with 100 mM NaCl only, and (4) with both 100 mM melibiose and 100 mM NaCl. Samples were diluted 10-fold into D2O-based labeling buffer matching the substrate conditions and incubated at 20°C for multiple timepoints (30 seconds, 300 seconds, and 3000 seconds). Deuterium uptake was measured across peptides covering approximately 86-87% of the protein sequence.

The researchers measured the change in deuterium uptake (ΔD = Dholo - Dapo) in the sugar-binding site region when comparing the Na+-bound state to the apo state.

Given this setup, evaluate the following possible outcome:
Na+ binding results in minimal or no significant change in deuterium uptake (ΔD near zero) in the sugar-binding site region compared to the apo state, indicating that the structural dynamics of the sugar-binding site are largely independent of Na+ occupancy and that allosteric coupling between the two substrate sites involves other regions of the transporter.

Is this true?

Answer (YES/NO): NO